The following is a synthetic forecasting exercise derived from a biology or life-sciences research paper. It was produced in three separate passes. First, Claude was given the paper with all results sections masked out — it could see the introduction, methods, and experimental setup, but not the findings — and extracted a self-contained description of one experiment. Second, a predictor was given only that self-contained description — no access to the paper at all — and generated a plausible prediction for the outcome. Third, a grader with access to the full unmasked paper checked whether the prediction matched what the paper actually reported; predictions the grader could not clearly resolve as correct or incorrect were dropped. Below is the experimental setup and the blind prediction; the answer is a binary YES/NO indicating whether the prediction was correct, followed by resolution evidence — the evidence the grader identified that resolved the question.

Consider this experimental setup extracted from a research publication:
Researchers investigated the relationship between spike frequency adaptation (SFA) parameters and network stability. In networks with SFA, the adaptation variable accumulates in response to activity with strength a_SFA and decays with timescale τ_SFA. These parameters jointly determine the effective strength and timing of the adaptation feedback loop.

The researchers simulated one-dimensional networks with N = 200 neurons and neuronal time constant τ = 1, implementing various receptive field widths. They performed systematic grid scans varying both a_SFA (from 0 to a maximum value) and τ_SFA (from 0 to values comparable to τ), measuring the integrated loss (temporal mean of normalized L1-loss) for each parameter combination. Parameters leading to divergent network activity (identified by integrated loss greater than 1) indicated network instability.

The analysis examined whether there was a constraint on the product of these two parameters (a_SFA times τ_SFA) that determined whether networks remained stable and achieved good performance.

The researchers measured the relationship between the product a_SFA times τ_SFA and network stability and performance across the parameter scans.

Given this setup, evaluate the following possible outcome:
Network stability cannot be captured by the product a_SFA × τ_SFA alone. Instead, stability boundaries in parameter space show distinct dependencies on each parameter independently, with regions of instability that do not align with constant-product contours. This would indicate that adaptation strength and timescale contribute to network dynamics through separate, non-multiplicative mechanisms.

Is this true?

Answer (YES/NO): NO